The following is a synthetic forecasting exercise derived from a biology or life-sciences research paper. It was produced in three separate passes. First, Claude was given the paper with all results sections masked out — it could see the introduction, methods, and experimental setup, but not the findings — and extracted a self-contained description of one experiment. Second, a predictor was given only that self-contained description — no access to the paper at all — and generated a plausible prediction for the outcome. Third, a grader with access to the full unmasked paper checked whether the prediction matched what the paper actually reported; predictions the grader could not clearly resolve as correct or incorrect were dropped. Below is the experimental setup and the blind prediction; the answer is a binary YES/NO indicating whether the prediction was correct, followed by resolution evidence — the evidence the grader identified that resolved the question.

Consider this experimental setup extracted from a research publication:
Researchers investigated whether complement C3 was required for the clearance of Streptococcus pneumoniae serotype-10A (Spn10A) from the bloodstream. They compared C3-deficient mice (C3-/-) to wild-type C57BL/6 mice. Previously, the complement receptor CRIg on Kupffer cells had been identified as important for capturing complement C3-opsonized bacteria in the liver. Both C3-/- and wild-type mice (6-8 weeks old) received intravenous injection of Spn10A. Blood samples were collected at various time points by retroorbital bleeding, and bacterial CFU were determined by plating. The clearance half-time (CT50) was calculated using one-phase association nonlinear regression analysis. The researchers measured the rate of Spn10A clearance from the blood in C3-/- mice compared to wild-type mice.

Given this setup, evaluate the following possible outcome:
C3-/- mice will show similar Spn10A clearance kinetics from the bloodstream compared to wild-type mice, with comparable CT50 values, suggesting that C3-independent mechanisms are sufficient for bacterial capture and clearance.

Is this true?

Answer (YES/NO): NO